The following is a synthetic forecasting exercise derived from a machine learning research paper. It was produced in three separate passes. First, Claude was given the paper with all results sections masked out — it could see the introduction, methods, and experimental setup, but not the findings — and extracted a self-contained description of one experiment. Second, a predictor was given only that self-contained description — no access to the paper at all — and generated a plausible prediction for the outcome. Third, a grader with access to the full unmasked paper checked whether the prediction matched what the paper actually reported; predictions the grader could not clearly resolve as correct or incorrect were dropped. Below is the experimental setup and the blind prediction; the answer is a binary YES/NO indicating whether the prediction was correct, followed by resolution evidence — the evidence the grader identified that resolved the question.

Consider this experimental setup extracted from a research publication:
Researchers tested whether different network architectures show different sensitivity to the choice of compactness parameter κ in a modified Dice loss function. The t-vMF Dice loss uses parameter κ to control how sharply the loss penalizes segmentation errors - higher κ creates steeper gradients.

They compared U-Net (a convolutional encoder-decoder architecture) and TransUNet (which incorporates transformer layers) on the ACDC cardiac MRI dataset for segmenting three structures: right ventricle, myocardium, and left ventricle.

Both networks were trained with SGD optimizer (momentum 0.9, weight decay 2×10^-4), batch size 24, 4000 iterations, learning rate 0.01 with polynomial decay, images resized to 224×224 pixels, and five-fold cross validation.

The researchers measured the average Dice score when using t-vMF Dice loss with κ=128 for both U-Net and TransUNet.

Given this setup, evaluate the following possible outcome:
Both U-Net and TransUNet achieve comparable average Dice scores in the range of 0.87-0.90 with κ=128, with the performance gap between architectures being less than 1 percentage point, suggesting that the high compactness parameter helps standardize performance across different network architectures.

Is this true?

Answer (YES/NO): NO